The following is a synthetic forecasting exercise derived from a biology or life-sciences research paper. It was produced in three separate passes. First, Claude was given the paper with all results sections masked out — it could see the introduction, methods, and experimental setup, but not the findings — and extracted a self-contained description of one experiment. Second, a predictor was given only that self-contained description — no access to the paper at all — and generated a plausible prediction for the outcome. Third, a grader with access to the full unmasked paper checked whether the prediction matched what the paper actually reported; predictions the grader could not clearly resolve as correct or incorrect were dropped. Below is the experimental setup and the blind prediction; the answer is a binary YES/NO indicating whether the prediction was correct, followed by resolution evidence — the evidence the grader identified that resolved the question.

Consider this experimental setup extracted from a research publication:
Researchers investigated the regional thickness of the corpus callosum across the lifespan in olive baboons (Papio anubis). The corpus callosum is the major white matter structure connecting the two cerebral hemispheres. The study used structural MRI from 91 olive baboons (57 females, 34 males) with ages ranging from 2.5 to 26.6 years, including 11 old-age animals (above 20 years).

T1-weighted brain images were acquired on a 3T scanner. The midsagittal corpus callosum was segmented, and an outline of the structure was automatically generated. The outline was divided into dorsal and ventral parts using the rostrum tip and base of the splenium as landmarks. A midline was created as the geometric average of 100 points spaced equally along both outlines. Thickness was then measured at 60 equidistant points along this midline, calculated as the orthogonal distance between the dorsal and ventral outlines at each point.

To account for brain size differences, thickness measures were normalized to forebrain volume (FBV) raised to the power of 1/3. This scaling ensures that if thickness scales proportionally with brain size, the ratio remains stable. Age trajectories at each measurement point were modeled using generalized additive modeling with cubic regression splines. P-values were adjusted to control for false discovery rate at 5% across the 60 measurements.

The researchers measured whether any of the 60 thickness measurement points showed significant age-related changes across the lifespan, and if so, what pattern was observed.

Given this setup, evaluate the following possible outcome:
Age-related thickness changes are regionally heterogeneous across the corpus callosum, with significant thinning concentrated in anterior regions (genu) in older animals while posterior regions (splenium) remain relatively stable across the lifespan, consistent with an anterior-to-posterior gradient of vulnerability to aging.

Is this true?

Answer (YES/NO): NO